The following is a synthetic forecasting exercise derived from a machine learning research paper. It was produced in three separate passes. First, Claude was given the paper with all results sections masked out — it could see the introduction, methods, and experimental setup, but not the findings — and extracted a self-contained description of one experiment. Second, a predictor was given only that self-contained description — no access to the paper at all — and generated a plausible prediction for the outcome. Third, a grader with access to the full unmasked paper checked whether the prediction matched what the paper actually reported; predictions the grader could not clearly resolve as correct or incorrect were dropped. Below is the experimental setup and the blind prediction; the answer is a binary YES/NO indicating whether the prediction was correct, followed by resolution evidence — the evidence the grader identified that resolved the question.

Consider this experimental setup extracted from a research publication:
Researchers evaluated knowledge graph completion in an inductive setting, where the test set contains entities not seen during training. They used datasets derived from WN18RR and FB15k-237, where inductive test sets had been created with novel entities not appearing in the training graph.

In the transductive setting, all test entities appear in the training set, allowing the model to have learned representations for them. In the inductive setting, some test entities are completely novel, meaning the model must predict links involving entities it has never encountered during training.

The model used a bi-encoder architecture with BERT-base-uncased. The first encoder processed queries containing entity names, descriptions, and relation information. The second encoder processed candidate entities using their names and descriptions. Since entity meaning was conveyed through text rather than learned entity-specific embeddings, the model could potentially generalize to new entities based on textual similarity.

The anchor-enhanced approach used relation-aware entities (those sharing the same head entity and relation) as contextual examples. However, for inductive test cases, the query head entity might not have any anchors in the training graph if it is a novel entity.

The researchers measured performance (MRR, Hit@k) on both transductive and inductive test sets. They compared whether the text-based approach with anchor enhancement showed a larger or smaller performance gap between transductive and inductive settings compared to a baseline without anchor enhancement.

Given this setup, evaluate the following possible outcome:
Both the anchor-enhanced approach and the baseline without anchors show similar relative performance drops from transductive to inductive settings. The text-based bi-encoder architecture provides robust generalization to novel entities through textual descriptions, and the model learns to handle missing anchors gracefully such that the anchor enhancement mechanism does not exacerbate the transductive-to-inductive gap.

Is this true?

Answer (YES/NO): NO